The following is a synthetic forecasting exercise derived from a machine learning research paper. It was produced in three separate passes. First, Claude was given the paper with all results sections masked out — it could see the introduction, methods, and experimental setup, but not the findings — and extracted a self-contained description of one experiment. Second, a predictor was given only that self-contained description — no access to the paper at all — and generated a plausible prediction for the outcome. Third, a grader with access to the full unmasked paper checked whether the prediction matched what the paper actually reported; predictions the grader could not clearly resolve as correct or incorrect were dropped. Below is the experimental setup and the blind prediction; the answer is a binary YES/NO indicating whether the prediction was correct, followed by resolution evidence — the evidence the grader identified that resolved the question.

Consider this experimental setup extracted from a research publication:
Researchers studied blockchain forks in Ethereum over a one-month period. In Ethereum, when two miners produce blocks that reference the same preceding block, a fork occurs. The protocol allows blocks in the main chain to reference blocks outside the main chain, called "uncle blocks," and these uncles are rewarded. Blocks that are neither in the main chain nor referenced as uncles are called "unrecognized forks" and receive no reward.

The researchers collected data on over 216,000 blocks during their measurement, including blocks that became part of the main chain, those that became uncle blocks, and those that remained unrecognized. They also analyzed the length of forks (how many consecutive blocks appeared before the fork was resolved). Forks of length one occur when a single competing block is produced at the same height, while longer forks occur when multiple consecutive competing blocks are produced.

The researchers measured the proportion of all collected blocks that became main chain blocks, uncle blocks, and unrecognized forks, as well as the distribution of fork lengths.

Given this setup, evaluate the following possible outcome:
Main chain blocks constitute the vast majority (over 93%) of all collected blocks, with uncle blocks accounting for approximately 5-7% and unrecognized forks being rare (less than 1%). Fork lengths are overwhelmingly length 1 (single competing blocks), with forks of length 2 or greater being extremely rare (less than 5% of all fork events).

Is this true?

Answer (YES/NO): NO